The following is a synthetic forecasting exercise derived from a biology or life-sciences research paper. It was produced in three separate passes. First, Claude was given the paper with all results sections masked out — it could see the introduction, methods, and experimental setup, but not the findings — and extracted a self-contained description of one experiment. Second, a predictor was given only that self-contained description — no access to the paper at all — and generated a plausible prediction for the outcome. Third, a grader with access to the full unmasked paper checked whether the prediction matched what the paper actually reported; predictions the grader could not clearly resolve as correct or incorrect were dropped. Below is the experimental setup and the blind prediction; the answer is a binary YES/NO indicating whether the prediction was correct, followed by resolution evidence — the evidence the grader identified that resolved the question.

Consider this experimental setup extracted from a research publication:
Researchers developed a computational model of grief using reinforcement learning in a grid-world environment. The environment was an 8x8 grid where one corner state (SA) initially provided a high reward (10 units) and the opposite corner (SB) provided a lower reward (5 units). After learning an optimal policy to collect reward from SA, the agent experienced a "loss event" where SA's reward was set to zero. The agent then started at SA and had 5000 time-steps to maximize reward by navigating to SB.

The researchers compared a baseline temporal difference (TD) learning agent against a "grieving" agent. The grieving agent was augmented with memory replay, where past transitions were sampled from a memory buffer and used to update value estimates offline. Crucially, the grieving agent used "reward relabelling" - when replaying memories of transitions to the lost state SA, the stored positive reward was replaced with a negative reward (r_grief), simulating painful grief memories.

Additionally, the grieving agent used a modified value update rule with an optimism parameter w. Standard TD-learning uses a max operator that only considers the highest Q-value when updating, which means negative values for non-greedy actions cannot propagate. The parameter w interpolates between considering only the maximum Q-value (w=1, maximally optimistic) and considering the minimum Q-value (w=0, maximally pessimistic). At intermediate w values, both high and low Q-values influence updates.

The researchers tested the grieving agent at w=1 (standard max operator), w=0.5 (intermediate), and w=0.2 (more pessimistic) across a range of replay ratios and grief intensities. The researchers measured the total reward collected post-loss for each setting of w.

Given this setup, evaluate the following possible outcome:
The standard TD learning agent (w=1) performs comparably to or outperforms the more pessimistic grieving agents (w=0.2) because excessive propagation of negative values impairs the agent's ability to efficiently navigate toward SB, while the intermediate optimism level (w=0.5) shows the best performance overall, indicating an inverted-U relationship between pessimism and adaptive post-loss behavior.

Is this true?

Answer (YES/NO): NO